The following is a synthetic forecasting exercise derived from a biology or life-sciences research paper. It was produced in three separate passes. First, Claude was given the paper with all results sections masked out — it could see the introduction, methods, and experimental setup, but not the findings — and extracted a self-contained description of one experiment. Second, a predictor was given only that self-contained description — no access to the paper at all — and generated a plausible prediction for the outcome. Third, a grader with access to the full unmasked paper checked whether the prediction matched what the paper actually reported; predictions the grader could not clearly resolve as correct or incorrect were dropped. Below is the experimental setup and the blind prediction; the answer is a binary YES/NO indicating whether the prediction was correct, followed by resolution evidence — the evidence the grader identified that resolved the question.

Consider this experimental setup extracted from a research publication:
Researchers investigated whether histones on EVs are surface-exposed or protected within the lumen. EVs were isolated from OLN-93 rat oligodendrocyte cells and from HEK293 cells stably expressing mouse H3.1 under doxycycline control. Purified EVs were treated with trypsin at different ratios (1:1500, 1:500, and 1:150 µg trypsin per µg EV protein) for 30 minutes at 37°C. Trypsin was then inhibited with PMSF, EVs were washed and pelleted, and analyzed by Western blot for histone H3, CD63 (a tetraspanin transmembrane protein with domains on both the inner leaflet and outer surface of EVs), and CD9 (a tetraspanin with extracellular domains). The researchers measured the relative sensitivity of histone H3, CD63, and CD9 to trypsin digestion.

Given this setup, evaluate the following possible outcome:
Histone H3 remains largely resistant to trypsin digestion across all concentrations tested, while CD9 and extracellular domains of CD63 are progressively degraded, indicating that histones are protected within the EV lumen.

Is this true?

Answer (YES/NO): NO